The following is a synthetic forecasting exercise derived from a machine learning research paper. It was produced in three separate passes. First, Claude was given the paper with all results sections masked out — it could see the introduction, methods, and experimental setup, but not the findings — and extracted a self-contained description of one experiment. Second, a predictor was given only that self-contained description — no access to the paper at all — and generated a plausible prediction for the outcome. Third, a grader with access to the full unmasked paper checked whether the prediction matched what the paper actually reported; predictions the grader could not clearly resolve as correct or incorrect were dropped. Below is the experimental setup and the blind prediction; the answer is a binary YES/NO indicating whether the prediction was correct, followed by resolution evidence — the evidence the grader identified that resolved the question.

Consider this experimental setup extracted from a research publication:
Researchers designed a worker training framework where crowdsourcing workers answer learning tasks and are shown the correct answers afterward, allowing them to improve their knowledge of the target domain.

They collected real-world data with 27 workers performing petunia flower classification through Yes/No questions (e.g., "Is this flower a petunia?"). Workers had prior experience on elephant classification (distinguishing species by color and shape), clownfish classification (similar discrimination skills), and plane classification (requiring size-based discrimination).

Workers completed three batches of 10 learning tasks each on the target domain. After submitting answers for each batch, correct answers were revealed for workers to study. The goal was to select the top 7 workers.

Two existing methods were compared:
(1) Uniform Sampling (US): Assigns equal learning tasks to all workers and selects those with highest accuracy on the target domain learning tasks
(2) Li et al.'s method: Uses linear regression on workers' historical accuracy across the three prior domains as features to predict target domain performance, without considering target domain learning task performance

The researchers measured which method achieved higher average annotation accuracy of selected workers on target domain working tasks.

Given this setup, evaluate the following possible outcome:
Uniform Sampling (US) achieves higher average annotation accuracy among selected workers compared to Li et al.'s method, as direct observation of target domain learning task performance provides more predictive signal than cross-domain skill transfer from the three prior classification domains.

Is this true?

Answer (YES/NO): NO